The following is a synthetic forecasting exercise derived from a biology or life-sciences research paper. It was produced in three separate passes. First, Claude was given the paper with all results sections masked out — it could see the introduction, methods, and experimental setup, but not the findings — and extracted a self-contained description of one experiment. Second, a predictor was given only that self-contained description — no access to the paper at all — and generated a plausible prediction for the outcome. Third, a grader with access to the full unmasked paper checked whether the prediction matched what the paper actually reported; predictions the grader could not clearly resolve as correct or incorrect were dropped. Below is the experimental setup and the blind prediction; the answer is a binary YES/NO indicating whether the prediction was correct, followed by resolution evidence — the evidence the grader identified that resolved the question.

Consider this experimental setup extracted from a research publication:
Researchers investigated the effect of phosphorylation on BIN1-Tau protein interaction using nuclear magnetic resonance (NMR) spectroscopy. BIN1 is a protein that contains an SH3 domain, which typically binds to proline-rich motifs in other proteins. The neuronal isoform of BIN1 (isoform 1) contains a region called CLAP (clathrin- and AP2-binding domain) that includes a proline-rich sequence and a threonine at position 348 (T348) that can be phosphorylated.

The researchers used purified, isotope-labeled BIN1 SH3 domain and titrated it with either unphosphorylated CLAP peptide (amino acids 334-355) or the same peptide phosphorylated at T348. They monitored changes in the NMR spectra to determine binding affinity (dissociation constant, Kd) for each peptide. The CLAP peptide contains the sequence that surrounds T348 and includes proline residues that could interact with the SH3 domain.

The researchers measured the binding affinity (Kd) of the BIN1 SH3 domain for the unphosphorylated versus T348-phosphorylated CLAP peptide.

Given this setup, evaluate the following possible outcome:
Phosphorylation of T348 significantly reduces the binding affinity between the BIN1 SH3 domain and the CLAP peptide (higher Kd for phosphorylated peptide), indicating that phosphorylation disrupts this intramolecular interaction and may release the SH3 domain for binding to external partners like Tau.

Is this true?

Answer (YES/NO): YES